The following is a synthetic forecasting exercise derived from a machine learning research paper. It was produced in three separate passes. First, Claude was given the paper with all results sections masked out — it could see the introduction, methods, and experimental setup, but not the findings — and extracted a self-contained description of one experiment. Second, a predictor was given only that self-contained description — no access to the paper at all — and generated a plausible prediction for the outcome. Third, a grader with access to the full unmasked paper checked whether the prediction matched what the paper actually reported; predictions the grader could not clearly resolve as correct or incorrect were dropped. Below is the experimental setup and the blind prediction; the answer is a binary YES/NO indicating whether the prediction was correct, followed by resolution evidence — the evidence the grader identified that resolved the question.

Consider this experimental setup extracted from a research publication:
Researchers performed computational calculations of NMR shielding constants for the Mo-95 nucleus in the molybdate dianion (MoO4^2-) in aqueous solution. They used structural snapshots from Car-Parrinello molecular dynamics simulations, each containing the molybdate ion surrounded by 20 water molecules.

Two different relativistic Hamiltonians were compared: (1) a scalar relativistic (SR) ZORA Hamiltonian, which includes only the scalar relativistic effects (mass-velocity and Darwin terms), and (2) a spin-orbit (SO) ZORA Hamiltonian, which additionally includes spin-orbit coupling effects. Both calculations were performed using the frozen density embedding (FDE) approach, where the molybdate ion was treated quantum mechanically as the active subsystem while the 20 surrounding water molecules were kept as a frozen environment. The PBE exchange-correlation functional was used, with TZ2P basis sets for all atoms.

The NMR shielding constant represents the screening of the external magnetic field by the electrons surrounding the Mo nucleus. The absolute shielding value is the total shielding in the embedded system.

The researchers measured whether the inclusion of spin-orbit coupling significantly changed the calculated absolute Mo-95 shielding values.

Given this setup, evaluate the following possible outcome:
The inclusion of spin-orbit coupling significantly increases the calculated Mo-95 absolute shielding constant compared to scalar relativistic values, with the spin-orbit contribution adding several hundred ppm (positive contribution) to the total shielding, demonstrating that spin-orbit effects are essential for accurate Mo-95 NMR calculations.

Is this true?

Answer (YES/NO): YES